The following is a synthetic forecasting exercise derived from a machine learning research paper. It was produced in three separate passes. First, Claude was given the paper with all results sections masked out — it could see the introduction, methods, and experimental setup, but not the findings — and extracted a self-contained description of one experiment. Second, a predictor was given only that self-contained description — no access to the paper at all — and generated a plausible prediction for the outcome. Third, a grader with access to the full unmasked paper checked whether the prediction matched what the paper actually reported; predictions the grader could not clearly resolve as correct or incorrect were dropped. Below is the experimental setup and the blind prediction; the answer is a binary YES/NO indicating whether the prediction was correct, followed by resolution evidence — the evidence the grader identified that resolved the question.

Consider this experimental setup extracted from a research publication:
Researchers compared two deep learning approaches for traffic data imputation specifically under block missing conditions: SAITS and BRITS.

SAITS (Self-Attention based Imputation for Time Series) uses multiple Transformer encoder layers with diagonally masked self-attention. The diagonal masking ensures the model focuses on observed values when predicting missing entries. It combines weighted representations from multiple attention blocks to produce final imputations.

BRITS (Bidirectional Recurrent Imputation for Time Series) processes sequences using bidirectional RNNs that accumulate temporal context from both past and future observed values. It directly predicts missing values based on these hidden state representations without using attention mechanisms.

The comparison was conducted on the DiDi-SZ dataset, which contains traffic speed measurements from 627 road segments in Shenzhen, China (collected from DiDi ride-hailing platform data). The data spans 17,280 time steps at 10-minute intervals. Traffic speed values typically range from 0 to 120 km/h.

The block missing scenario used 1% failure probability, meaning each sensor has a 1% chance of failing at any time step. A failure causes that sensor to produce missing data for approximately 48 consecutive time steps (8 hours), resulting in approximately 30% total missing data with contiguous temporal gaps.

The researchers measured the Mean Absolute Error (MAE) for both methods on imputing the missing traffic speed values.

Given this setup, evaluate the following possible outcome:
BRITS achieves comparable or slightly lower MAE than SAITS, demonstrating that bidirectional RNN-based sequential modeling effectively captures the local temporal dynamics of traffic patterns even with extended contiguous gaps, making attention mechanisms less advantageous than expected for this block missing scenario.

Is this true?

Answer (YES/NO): NO